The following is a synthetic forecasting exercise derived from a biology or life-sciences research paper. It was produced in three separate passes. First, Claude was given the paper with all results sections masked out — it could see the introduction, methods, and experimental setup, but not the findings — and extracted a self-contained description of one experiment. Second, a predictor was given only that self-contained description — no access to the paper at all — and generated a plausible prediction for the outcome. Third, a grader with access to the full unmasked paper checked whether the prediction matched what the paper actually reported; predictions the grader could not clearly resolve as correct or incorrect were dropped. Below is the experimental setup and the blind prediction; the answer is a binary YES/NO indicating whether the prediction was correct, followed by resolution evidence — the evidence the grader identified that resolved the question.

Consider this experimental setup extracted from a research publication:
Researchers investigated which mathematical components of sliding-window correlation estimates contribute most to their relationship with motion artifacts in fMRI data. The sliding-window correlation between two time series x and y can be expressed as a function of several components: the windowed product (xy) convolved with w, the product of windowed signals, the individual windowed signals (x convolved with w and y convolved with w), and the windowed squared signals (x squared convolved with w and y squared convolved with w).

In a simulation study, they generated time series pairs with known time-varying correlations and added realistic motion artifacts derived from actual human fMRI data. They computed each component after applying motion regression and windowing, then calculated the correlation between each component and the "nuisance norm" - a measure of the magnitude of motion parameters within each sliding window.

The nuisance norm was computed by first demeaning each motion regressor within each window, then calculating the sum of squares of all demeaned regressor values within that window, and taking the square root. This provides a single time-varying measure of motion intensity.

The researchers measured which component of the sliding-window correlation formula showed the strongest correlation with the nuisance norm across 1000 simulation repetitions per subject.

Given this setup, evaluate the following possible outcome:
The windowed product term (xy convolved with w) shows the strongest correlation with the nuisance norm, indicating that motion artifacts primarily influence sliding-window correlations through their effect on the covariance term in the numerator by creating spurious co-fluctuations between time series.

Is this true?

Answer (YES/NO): YES